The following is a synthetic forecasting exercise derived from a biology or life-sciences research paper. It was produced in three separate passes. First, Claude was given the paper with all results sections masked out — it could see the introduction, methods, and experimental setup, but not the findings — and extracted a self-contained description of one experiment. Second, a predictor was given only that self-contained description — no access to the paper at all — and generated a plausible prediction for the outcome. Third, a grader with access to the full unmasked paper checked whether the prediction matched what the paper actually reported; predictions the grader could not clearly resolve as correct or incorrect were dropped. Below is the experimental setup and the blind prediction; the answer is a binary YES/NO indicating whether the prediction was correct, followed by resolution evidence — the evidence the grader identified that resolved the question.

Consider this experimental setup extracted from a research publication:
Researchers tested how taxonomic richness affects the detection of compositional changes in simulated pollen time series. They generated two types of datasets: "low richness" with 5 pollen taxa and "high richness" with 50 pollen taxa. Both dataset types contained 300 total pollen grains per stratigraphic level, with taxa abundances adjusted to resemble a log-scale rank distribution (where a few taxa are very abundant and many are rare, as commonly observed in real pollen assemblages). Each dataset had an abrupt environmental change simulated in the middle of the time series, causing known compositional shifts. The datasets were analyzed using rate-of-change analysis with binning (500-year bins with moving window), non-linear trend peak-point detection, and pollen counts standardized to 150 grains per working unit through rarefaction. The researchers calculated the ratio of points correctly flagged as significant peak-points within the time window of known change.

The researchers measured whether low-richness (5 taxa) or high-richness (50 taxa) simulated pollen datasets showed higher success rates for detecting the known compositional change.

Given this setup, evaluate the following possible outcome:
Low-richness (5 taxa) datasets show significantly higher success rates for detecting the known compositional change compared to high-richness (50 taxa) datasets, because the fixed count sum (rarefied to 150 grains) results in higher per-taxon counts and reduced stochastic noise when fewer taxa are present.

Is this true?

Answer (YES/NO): NO